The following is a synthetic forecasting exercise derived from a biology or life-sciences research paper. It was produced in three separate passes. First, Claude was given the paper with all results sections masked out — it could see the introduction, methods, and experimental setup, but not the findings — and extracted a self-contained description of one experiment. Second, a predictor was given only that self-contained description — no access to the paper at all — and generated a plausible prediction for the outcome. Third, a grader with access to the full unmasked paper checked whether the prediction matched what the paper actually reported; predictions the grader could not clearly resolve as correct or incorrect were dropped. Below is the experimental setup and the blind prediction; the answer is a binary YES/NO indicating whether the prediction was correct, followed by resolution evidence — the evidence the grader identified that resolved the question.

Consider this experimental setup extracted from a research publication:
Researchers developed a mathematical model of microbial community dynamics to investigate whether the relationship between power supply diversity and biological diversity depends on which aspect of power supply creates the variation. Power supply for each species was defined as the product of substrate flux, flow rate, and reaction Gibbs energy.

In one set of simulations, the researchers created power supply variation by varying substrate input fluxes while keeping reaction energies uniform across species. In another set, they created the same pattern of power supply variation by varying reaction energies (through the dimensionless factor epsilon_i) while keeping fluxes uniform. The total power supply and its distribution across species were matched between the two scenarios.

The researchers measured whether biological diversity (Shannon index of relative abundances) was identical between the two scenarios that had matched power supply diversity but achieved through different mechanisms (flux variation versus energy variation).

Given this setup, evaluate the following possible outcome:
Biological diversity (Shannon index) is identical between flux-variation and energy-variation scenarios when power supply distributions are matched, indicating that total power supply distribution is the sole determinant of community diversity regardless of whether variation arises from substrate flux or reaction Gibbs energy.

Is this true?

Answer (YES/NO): NO